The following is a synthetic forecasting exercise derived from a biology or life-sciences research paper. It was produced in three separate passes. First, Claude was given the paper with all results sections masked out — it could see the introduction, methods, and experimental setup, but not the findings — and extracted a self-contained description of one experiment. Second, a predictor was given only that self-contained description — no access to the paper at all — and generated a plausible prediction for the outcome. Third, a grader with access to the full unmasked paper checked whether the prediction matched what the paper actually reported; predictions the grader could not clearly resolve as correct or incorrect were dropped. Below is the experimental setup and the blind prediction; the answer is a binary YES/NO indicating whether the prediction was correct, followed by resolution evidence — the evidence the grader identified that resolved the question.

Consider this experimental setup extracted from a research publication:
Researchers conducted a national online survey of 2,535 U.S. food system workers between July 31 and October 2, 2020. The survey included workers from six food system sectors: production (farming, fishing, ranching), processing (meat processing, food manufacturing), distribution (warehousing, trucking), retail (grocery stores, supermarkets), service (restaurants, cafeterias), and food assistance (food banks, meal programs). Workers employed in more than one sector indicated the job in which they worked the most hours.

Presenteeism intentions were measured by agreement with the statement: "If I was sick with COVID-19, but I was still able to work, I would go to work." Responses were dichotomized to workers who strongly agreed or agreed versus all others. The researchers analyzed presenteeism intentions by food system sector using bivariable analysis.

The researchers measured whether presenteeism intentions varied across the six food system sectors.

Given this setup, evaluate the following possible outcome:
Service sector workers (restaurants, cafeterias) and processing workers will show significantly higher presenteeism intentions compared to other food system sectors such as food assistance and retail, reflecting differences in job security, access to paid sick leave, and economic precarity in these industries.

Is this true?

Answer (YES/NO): NO